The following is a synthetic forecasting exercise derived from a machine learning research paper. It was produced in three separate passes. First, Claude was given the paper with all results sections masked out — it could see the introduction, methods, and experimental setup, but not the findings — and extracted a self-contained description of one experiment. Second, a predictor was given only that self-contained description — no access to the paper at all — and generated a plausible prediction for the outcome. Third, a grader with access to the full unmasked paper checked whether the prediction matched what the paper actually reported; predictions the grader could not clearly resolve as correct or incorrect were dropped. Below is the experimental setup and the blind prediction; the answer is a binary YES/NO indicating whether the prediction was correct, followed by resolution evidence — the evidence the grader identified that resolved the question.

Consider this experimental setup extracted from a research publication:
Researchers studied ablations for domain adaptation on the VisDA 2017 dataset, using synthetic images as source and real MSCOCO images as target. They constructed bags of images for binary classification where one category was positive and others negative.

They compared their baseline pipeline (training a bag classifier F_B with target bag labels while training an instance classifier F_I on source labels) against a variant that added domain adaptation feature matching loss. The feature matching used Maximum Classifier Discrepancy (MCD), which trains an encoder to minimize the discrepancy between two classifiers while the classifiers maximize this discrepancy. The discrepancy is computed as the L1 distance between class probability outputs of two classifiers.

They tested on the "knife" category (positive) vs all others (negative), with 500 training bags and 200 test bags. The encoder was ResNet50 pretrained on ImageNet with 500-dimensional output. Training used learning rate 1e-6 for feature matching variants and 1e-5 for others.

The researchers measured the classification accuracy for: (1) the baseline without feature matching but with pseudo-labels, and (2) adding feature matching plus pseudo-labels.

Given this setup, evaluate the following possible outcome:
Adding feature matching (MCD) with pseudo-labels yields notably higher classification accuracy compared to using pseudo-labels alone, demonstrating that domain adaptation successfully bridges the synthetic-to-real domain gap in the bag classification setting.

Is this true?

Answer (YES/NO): NO